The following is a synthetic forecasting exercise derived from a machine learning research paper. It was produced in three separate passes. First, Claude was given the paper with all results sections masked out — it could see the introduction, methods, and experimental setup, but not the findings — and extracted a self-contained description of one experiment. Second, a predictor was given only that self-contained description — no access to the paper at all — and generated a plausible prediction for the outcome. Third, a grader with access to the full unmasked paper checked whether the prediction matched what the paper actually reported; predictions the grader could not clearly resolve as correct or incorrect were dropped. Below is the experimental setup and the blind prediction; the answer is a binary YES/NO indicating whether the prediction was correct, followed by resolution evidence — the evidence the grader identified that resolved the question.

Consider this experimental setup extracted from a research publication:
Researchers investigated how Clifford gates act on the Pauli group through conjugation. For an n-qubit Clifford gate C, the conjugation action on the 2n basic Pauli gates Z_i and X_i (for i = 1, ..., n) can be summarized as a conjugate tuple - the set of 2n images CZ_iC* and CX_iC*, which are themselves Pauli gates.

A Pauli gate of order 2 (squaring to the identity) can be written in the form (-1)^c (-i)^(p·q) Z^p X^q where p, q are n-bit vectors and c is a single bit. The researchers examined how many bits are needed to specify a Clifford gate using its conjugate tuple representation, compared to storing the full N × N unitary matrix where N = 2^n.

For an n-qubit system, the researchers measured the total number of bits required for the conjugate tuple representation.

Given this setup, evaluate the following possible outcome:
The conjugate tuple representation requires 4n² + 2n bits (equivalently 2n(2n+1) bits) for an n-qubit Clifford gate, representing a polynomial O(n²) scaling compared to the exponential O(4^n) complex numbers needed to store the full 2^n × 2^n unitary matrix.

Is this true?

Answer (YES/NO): YES